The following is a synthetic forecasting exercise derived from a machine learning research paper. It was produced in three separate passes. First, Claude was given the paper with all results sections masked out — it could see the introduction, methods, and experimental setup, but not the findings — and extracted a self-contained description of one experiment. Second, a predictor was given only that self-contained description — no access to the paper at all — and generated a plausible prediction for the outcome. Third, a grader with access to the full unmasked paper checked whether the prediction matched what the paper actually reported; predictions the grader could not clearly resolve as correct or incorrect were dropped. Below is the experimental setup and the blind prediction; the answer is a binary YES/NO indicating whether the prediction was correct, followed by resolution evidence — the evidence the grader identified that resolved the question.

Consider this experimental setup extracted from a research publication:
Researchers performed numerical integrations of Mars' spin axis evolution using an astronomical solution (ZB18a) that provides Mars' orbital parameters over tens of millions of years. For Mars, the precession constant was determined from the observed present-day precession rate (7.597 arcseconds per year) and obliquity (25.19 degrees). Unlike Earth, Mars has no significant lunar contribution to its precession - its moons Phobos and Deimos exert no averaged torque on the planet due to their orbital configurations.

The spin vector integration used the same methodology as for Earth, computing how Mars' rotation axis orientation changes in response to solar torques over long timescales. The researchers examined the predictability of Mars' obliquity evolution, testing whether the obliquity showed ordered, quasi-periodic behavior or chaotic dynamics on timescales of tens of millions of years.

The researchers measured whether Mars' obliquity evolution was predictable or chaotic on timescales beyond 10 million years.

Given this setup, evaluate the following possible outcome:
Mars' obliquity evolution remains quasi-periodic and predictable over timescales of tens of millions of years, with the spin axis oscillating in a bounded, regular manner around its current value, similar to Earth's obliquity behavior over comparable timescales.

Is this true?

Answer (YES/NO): NO